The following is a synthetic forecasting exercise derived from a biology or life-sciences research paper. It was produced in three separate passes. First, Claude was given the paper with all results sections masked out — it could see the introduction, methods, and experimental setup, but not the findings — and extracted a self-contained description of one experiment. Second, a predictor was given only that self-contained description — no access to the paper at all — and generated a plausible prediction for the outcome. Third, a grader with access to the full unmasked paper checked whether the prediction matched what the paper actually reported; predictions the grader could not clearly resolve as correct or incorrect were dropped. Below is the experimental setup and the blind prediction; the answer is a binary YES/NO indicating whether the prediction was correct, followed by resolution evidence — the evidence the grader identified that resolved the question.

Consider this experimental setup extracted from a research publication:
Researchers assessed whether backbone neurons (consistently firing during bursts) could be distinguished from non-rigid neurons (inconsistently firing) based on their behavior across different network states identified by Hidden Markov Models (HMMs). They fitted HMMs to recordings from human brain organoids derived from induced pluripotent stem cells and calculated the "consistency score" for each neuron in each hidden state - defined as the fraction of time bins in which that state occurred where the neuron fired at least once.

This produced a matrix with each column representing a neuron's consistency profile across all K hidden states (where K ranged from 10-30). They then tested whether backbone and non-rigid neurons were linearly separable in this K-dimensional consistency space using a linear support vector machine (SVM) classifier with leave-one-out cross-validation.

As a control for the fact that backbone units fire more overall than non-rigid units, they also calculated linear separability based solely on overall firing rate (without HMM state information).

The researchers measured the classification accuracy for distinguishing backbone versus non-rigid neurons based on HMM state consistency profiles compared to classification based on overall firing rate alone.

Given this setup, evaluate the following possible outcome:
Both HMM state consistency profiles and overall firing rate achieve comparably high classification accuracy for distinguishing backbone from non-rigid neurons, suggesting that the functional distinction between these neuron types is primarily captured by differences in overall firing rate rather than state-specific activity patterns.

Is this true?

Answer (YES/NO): NO